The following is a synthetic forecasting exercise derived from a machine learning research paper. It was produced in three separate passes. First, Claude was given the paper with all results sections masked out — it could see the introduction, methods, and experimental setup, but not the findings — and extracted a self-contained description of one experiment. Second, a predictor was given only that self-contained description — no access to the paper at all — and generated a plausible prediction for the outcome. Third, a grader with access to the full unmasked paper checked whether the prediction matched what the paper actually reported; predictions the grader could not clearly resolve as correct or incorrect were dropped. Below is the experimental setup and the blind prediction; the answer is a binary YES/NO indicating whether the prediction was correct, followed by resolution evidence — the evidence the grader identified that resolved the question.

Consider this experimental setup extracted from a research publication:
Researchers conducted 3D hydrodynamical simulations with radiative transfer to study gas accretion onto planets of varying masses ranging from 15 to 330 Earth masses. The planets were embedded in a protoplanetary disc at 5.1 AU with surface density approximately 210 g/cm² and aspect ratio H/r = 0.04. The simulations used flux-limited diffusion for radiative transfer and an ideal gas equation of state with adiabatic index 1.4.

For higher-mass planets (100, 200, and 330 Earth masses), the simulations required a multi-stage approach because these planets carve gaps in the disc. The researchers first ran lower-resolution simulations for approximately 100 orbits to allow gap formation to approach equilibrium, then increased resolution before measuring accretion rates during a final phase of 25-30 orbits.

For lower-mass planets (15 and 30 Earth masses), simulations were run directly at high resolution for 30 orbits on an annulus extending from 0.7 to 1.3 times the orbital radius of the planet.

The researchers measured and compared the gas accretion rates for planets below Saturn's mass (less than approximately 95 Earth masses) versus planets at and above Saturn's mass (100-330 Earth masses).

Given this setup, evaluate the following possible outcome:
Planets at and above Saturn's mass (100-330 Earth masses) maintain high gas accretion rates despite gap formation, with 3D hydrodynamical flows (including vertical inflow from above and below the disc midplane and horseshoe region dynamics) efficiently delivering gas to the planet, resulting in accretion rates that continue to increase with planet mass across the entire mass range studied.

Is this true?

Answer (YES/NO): YES